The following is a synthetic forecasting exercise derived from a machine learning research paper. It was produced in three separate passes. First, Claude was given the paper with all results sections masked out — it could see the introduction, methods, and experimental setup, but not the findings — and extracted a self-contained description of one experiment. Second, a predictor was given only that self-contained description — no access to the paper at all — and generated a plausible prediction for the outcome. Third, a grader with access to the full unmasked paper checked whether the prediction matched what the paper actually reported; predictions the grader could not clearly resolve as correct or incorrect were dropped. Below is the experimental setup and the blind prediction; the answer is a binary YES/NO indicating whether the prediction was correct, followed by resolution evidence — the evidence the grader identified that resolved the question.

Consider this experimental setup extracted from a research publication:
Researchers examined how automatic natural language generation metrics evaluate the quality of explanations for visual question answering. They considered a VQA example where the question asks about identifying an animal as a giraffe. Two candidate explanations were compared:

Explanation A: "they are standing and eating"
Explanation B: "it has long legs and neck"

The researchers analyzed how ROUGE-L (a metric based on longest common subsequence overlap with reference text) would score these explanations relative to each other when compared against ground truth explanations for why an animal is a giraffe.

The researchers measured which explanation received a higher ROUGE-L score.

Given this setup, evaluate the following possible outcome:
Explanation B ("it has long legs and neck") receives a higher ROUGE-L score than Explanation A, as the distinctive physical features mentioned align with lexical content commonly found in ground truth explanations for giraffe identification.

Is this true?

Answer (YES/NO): NO